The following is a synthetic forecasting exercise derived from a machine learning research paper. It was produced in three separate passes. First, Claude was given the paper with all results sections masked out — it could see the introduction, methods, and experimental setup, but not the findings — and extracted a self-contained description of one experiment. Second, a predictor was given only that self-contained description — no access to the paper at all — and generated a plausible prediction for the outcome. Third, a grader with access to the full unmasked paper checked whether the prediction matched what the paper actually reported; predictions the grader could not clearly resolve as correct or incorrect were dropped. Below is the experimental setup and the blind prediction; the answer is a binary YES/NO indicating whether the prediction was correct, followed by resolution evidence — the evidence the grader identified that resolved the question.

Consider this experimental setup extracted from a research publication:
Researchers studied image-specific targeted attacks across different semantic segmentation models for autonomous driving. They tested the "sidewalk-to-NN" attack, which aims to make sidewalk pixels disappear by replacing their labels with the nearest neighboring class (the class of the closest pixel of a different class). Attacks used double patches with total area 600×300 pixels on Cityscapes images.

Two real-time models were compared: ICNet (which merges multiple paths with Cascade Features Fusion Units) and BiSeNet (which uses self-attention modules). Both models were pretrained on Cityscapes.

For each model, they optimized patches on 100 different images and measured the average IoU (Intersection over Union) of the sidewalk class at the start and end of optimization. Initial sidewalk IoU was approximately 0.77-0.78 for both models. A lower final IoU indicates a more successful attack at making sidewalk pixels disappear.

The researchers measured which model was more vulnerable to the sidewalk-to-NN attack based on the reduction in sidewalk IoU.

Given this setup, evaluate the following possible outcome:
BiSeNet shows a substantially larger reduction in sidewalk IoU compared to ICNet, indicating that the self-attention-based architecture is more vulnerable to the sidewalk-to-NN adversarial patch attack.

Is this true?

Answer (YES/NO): NO